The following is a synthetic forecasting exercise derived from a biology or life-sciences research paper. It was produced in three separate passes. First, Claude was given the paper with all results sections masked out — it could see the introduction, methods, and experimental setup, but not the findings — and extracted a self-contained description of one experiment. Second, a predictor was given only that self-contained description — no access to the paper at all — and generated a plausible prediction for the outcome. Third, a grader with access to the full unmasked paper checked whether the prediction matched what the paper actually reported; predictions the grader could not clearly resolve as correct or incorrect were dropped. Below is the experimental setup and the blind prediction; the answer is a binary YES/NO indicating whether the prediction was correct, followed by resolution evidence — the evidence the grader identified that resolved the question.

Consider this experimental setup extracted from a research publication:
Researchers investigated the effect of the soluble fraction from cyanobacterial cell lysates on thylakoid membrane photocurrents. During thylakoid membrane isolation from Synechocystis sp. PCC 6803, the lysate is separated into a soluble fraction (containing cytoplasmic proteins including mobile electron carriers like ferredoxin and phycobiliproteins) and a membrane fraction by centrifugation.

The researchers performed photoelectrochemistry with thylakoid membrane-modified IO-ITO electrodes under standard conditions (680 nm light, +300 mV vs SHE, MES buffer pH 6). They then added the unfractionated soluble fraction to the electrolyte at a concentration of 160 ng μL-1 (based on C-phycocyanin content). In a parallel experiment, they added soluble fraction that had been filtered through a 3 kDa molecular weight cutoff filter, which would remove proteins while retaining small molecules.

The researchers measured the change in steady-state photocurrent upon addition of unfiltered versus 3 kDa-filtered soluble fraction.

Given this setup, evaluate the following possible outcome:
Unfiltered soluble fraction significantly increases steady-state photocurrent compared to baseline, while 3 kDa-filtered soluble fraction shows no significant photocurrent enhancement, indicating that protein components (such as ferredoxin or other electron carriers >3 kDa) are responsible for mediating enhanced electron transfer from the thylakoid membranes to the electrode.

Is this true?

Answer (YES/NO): NO